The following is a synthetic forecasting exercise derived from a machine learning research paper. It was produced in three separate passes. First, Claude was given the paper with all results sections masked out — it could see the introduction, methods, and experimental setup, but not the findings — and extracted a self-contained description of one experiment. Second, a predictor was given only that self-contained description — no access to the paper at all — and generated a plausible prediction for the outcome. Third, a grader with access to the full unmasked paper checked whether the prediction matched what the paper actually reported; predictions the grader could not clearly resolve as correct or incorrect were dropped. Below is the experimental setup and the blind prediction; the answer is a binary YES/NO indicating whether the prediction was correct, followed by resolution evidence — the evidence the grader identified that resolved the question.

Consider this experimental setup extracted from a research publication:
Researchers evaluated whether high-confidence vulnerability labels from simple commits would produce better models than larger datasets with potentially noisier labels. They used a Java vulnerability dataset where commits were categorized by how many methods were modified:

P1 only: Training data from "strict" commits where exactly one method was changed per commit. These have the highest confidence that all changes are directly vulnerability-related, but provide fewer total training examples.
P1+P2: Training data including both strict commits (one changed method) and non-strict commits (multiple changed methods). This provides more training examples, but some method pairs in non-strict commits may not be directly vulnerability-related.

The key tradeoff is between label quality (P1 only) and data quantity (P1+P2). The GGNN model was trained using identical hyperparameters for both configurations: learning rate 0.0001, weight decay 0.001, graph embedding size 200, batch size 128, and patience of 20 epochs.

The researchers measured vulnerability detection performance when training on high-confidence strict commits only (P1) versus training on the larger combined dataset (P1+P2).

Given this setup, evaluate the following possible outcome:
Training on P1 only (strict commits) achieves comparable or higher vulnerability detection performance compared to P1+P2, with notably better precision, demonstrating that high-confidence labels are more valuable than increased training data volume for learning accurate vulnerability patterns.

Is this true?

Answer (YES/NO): NO